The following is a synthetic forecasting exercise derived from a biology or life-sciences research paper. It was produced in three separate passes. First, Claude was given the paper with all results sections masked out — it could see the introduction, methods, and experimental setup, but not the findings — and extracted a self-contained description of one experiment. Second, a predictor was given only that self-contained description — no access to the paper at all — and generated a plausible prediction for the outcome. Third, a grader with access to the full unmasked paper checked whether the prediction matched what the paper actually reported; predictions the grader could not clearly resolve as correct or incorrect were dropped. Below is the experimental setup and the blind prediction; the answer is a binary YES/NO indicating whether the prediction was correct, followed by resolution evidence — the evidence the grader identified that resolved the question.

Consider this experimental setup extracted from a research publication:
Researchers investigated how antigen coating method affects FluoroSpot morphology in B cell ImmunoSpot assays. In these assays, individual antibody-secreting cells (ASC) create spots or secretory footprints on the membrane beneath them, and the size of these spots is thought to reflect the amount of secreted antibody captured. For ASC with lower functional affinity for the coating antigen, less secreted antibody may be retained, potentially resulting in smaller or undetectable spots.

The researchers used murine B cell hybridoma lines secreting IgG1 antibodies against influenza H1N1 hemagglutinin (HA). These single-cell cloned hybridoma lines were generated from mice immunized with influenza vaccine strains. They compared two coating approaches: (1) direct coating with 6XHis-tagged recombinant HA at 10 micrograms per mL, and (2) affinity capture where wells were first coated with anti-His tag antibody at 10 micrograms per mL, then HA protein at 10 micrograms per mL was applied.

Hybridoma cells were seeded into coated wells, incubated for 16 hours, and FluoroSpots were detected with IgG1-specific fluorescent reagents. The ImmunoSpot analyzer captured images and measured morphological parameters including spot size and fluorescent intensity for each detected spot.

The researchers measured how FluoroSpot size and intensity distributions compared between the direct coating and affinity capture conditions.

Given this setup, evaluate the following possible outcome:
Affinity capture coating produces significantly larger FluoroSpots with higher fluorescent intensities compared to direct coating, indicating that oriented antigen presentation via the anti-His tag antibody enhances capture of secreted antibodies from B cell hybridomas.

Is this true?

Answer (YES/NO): NO